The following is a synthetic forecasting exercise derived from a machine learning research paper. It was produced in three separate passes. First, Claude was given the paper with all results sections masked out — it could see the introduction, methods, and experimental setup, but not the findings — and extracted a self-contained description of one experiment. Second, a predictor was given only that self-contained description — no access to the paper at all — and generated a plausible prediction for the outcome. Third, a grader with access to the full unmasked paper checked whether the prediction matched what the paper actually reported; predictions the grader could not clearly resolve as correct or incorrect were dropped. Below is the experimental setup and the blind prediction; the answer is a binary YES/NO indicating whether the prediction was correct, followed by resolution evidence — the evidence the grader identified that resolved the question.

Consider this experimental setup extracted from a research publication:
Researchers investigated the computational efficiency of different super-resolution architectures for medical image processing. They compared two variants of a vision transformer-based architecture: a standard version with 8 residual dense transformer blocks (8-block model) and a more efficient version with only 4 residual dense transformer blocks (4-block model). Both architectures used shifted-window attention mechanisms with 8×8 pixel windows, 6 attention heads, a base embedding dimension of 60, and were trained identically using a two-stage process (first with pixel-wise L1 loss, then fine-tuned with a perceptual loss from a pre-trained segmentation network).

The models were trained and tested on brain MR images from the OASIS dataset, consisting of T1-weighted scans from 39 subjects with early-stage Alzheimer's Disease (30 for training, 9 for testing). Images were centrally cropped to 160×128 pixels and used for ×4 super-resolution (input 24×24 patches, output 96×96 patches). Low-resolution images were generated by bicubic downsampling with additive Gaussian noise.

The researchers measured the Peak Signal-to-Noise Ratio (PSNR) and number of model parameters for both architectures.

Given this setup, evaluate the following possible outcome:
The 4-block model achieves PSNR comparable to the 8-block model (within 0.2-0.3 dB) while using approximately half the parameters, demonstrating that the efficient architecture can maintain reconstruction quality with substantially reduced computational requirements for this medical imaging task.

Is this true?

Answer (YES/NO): YES